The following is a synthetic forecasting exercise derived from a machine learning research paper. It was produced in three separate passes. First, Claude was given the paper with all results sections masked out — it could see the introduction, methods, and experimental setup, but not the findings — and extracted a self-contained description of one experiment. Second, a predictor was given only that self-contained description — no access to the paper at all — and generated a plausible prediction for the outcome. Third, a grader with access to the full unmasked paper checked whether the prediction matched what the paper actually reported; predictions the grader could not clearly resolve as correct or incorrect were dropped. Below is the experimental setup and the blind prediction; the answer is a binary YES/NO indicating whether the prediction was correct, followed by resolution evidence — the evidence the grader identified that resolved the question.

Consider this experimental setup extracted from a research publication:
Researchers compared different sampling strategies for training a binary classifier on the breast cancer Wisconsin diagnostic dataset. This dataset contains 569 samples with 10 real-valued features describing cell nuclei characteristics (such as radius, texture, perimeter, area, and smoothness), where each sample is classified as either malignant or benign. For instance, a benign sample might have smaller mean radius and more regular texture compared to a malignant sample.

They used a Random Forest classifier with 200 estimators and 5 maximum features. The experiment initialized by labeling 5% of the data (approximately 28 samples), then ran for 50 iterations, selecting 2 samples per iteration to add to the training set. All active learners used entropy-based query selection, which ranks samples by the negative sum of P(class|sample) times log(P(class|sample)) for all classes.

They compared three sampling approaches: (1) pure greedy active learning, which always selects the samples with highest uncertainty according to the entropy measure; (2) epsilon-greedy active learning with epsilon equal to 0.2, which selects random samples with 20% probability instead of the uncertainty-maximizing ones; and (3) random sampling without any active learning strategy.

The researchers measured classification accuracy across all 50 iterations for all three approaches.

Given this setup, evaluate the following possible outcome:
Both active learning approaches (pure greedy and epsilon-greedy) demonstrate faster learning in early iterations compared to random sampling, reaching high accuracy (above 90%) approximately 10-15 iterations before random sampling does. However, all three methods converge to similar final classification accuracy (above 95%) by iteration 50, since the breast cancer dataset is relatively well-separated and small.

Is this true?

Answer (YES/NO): NO